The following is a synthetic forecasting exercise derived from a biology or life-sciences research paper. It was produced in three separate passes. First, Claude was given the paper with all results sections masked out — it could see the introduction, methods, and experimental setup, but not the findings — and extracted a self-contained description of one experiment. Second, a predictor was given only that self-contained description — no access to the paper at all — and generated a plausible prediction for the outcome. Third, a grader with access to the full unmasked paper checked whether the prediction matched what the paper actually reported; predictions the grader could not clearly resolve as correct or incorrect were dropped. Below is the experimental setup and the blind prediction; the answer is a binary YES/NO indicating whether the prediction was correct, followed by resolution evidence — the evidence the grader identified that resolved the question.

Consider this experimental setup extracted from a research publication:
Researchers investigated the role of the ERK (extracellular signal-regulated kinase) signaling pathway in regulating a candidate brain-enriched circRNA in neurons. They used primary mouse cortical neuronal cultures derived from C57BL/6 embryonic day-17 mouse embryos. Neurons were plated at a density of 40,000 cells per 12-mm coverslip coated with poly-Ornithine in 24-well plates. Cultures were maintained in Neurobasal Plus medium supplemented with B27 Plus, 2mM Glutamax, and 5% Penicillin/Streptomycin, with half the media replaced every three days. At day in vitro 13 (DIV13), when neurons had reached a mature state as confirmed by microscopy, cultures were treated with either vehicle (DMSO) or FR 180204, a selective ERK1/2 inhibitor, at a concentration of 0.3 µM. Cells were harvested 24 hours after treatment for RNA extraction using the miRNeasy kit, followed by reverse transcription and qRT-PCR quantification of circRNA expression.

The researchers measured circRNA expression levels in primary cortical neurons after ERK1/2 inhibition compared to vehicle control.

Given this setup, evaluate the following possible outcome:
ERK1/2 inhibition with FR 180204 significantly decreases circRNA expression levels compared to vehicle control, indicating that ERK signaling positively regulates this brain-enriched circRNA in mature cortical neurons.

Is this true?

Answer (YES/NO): YES